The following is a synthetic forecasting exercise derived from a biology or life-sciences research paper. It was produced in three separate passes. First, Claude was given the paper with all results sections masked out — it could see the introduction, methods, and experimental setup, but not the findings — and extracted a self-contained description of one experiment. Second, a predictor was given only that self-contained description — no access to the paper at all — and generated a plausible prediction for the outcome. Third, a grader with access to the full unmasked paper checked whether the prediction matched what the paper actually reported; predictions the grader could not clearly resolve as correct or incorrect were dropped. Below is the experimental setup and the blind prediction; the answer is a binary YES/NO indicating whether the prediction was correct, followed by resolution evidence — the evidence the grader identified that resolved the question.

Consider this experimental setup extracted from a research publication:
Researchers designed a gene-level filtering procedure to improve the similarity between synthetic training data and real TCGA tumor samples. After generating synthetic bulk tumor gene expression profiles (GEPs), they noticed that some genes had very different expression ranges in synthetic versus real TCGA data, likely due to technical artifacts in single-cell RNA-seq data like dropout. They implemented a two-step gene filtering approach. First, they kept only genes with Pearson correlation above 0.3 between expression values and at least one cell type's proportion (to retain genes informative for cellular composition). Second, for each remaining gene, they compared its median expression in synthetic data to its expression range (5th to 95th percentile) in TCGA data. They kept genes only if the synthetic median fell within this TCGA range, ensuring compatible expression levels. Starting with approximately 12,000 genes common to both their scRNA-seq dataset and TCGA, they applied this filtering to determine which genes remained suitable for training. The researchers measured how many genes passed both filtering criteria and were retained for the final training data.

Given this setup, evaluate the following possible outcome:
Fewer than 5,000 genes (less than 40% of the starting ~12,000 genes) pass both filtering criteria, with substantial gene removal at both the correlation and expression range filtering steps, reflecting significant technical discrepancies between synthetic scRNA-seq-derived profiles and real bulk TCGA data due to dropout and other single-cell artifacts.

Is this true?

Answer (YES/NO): NO